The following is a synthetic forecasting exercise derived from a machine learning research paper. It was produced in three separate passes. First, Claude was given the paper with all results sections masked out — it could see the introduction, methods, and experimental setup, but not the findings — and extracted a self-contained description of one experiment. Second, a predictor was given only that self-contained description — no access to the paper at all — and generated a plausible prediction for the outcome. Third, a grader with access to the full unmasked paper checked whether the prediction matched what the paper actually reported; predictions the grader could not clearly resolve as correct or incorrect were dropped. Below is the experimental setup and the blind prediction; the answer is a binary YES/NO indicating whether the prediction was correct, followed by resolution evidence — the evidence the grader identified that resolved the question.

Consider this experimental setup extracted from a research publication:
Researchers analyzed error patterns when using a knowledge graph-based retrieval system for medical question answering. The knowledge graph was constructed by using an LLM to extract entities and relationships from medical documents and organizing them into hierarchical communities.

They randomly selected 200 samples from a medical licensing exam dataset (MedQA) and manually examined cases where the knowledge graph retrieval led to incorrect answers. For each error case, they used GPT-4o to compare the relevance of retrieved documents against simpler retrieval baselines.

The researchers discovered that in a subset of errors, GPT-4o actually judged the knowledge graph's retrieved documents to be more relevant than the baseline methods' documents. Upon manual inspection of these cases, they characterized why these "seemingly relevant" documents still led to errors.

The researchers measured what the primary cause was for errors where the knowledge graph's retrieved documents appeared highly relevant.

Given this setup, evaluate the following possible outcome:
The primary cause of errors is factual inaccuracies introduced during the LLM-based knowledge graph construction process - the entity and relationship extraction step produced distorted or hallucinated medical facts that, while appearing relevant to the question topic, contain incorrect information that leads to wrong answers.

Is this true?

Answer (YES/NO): YES